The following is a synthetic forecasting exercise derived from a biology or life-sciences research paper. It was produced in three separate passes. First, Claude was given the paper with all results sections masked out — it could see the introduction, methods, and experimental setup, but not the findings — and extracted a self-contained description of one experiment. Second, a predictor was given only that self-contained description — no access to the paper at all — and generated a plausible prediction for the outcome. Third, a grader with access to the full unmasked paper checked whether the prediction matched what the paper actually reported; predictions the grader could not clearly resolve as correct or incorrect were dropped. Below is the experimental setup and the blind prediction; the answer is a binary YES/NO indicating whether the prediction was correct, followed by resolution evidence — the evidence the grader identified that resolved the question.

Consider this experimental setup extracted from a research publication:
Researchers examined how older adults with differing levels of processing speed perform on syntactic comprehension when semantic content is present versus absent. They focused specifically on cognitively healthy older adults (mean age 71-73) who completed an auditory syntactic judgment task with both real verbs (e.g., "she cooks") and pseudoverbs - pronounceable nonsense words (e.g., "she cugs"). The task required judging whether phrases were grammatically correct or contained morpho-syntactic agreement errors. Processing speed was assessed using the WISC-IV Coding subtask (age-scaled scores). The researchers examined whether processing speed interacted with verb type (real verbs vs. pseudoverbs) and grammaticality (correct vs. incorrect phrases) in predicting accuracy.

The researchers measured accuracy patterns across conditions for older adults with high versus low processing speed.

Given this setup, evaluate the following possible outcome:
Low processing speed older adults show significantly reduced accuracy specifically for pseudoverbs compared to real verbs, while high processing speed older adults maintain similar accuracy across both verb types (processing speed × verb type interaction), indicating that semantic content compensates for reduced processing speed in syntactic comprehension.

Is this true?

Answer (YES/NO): NO